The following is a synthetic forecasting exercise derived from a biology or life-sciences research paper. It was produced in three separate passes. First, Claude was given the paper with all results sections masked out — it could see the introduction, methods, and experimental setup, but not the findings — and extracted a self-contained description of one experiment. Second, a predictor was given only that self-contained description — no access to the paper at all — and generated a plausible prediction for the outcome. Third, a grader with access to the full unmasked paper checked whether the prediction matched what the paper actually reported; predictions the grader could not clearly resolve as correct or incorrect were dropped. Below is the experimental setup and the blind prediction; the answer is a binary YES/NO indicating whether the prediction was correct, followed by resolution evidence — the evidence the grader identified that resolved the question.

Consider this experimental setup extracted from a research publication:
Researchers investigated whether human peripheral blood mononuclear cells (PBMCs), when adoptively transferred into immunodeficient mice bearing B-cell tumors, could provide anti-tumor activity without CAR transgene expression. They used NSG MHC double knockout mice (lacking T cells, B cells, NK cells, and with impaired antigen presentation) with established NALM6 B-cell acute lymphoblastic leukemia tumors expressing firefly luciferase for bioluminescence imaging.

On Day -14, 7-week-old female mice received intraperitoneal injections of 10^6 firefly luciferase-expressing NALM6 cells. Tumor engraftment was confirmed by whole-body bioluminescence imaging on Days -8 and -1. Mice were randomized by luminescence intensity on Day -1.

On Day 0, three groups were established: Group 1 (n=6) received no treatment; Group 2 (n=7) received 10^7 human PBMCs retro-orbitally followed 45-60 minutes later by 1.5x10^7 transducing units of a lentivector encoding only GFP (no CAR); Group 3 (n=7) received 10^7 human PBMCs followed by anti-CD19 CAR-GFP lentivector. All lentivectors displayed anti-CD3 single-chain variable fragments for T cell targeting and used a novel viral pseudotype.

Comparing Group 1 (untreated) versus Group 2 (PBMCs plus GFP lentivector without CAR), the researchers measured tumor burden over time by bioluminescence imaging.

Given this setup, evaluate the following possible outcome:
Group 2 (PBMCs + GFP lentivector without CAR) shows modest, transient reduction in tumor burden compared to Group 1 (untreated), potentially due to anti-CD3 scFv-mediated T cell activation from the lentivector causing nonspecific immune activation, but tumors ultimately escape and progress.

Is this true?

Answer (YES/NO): NO